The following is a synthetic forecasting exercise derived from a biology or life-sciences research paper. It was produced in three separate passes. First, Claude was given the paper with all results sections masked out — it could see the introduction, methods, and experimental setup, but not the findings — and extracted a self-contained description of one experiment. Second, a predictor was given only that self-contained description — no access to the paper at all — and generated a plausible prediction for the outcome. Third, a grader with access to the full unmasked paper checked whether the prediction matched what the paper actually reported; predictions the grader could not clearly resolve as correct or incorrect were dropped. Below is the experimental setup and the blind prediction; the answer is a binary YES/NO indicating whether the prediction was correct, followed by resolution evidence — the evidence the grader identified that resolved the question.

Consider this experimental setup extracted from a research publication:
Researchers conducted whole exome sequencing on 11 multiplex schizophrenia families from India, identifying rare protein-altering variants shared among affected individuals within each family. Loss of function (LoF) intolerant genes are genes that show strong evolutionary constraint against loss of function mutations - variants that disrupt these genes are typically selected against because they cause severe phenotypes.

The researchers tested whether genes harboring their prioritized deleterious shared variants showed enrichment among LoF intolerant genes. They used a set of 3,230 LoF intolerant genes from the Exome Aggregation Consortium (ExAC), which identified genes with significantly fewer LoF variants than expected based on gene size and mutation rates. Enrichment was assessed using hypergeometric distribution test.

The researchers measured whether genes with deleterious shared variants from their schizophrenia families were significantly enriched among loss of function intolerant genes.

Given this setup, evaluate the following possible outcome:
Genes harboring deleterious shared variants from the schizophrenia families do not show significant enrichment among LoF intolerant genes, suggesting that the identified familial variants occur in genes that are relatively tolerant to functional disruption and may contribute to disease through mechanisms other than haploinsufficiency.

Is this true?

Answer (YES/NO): NO